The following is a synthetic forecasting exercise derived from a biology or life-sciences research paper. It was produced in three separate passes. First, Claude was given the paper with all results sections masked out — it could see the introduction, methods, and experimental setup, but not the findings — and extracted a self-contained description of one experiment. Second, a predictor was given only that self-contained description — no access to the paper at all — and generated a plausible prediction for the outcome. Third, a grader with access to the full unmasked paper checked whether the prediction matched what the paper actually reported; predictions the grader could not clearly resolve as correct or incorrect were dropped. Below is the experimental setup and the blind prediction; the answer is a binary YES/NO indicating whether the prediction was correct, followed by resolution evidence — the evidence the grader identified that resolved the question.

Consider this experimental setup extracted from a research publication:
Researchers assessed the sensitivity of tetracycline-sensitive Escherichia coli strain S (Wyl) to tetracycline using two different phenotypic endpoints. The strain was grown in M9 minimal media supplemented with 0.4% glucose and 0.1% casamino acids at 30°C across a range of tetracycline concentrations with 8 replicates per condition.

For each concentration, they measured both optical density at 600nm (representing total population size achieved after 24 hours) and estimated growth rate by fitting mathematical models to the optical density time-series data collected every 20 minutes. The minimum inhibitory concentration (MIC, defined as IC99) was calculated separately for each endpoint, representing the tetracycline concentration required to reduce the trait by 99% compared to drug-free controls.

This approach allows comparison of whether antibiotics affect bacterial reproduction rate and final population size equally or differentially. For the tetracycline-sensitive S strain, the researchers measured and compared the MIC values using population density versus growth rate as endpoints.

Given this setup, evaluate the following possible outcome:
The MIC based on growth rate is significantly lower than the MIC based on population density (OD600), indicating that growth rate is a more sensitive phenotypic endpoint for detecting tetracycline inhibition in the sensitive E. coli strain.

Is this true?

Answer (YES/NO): NO